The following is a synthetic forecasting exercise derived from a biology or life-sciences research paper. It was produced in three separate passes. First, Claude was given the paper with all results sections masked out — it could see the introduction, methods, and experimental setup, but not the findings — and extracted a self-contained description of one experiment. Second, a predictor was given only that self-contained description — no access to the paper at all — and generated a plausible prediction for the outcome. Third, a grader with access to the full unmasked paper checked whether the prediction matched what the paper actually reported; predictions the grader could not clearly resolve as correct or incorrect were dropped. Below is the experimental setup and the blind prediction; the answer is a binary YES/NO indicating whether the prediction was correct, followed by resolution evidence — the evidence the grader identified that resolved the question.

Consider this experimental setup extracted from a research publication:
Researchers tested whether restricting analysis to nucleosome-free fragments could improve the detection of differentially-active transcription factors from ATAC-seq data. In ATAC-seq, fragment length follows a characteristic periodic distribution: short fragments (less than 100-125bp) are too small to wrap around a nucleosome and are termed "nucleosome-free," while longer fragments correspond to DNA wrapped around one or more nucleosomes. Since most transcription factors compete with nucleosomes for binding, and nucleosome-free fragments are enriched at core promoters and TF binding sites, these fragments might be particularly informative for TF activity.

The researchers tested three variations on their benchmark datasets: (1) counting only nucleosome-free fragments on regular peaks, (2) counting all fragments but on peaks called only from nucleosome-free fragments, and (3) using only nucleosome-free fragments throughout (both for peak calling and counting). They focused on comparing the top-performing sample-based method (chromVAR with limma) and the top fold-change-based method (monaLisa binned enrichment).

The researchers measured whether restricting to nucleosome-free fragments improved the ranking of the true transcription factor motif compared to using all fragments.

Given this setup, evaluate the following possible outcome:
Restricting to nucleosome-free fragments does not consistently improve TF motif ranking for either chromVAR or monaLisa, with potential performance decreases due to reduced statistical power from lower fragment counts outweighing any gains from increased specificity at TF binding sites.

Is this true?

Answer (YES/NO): NO